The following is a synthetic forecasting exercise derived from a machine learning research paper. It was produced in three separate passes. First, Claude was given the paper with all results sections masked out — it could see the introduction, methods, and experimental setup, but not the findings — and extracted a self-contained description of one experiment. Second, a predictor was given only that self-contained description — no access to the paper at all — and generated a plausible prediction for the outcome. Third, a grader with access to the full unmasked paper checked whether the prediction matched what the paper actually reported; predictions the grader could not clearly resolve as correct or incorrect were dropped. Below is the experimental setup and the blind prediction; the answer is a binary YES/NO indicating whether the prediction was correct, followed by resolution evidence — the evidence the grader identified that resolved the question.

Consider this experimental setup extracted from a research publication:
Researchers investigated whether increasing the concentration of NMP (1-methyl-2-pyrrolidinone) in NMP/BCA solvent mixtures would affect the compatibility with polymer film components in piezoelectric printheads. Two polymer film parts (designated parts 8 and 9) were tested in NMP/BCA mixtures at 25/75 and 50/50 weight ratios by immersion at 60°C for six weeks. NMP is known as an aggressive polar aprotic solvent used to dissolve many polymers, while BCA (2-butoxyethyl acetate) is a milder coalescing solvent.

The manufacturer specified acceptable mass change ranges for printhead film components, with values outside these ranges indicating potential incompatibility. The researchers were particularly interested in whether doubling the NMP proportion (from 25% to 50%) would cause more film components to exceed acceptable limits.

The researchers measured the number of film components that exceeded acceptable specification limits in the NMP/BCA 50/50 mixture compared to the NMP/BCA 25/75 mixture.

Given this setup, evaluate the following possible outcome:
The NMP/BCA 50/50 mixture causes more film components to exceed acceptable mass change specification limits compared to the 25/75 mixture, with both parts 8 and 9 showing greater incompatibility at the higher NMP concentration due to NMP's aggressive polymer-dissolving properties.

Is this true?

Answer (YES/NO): NO